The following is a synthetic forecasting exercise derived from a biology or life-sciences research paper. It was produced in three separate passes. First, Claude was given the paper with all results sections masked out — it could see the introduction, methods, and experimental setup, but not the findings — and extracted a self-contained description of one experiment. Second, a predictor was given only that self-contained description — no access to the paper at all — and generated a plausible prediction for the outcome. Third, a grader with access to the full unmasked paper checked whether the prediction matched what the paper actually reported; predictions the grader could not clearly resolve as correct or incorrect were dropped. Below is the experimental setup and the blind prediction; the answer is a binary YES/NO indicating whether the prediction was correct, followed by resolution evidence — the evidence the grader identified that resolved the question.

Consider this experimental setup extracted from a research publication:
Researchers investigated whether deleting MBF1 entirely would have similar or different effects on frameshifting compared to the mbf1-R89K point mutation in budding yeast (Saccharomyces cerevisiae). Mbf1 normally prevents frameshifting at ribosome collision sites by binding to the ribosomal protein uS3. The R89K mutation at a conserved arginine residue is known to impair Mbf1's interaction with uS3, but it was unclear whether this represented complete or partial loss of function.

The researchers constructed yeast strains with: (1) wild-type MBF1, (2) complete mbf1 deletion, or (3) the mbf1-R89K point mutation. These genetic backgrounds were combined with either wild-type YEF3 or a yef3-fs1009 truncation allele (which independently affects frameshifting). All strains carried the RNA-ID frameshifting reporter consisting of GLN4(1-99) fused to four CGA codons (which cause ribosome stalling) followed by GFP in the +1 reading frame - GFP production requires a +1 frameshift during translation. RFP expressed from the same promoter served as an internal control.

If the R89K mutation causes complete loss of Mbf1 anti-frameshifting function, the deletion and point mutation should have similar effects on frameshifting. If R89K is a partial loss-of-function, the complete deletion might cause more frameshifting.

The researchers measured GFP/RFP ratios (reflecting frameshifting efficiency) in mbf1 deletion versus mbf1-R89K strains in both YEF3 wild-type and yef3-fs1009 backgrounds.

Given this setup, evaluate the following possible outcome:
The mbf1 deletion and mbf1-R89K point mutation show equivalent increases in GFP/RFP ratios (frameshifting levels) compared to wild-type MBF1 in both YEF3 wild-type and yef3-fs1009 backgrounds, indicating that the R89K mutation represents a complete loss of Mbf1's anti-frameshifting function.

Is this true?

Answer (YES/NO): NO